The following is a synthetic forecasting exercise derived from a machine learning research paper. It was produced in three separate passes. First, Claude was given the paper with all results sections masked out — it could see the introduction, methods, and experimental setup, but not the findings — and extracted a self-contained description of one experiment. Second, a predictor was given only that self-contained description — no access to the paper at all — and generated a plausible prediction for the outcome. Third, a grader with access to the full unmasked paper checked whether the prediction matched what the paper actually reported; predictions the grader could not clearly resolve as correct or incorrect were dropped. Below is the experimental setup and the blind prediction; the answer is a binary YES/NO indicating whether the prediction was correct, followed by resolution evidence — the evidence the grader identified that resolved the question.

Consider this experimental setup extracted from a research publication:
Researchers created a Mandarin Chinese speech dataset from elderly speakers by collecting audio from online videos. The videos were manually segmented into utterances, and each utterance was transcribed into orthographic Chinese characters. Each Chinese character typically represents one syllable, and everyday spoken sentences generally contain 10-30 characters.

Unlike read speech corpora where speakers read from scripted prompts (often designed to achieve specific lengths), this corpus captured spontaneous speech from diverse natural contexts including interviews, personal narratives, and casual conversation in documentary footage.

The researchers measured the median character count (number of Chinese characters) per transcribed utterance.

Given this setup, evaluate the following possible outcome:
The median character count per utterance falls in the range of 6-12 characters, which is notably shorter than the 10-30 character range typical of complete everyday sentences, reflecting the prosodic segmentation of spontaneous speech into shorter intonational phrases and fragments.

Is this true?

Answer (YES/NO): NO